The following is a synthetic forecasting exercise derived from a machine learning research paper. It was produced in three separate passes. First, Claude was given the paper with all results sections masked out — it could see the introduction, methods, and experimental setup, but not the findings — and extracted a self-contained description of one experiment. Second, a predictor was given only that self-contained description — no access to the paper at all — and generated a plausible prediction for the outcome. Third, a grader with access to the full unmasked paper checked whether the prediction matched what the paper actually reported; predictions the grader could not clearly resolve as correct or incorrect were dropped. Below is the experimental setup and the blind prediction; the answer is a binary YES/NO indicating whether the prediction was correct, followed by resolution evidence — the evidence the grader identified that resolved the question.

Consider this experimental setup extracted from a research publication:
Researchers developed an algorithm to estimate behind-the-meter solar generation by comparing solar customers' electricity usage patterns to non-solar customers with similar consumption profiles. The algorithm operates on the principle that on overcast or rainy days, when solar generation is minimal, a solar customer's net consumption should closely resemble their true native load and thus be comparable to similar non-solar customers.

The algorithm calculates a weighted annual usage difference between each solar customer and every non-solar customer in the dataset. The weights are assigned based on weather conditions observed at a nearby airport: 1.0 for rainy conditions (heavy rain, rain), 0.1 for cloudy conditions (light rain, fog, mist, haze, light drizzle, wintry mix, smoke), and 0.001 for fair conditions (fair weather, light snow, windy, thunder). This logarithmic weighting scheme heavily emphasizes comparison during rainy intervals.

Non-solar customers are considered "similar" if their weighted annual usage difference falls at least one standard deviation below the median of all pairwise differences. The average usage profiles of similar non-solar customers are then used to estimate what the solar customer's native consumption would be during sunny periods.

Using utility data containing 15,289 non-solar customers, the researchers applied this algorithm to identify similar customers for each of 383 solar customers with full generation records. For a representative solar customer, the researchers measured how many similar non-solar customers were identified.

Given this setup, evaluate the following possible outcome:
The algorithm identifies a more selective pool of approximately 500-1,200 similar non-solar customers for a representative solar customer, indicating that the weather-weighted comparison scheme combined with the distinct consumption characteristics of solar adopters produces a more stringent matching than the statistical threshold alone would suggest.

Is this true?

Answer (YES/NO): NO